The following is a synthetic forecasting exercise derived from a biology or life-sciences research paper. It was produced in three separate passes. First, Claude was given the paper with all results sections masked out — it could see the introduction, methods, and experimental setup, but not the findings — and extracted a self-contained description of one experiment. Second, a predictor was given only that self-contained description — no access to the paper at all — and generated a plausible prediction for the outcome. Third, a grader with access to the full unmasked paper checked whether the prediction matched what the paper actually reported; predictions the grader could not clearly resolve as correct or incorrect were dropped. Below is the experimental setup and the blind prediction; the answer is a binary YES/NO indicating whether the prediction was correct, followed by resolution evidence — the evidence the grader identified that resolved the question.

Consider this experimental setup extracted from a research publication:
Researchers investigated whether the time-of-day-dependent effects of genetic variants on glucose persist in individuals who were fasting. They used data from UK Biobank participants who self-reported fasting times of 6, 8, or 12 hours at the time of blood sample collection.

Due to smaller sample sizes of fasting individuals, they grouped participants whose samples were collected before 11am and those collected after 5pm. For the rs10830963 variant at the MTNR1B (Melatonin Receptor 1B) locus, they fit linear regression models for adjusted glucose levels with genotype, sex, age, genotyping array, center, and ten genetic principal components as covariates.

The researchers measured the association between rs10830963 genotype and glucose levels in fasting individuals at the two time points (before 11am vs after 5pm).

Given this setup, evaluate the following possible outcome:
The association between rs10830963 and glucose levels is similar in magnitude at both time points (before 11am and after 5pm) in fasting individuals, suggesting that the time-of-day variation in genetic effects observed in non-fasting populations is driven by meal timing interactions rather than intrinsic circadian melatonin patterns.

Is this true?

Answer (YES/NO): NO